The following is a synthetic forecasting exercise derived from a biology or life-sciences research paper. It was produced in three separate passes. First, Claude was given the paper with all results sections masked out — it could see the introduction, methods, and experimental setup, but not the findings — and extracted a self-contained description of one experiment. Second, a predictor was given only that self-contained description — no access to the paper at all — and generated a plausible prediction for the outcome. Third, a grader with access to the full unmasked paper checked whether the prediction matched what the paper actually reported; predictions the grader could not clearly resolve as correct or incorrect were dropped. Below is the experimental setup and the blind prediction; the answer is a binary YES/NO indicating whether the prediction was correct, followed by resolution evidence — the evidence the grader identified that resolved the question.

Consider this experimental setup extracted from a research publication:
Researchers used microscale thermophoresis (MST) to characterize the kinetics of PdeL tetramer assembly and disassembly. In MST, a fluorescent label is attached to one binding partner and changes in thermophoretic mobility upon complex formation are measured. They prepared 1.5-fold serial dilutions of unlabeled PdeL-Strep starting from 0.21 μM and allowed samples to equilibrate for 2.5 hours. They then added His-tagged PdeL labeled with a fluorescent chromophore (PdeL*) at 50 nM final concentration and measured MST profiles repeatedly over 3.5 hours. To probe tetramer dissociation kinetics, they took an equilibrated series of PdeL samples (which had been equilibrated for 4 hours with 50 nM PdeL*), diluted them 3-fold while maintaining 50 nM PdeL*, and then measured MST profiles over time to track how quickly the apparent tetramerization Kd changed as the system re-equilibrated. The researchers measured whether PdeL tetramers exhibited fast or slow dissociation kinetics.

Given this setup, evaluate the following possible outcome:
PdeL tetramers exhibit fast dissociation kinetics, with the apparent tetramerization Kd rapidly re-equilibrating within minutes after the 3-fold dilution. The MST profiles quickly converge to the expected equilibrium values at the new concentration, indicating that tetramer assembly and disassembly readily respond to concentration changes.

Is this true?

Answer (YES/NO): NO